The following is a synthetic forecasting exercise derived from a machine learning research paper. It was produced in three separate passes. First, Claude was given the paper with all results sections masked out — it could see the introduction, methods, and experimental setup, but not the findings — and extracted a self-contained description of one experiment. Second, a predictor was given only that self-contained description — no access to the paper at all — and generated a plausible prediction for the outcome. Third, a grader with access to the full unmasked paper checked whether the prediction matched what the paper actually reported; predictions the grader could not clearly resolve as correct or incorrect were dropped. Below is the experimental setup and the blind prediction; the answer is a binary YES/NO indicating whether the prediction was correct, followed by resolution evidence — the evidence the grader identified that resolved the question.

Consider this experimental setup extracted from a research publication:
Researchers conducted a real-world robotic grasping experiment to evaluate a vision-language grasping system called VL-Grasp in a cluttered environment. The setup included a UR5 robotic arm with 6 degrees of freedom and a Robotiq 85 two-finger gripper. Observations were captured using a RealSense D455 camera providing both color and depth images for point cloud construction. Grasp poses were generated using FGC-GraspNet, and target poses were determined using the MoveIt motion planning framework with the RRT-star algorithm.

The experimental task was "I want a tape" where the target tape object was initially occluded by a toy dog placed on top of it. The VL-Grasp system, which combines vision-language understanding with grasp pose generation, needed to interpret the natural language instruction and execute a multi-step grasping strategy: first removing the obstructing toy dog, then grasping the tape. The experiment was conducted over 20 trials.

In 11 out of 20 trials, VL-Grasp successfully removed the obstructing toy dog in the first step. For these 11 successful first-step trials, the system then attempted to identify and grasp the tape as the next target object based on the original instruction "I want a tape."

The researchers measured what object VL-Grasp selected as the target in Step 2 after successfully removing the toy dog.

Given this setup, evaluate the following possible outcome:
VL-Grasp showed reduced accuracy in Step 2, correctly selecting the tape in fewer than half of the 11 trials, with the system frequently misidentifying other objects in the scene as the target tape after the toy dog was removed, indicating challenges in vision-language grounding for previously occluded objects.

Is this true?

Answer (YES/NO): YES